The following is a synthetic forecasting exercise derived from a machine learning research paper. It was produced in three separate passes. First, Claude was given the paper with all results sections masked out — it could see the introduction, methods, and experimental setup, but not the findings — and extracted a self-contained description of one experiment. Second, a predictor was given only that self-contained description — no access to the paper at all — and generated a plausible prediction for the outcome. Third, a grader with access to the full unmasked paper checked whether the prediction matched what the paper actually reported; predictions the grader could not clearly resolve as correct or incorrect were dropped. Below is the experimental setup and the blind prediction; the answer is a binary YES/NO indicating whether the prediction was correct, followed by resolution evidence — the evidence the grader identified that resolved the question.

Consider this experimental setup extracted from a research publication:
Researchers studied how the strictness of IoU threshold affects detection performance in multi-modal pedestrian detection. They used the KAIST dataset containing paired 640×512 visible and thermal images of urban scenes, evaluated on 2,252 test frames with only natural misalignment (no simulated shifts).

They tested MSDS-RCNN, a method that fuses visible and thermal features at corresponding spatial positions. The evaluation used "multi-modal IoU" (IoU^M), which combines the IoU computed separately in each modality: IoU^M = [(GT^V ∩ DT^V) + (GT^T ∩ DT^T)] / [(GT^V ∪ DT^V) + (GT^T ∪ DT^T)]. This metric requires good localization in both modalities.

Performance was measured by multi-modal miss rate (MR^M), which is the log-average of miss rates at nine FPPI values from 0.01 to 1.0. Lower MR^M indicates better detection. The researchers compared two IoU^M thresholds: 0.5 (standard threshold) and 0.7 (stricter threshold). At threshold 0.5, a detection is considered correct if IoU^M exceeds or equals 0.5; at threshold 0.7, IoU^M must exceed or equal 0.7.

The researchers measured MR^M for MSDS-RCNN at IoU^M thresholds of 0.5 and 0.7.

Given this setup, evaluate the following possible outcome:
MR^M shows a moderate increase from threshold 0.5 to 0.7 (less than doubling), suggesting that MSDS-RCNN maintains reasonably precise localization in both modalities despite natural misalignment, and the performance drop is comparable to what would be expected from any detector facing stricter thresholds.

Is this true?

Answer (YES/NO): NO